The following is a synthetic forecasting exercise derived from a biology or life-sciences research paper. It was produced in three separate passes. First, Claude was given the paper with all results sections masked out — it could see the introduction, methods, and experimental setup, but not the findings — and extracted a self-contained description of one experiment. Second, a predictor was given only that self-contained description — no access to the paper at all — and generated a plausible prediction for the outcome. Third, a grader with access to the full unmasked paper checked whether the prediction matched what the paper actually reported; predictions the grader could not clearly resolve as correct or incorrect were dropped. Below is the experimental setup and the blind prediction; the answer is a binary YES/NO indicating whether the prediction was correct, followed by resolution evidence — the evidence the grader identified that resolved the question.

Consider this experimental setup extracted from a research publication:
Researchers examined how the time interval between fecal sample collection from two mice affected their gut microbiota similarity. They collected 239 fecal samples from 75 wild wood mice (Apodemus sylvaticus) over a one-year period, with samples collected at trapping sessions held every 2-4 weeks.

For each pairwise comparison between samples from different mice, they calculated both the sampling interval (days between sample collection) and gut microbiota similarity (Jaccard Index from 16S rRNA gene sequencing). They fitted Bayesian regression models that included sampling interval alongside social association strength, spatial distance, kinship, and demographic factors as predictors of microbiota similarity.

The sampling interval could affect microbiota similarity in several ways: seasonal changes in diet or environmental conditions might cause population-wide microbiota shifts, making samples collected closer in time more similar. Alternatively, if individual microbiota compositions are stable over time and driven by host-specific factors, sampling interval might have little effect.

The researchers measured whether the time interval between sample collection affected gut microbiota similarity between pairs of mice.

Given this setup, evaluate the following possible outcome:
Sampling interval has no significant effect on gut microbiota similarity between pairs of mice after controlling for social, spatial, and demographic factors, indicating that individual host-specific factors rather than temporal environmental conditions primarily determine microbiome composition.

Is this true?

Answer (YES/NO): NO